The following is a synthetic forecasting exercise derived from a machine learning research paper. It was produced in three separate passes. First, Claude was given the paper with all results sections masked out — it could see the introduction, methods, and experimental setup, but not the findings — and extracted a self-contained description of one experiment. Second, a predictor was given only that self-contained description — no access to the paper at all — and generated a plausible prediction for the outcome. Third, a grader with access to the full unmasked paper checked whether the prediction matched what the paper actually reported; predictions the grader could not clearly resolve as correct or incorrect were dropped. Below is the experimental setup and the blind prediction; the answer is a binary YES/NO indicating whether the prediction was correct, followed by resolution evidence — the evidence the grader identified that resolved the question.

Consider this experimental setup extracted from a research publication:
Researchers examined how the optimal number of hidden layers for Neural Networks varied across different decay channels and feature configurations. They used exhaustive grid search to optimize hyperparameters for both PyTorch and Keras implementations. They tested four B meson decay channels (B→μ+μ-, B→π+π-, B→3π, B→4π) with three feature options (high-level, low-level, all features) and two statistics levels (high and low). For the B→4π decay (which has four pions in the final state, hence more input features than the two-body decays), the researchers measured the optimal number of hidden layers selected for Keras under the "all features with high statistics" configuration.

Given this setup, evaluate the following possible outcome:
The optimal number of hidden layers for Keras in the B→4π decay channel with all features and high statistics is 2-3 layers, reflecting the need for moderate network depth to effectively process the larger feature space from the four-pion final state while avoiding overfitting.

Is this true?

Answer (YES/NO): NO